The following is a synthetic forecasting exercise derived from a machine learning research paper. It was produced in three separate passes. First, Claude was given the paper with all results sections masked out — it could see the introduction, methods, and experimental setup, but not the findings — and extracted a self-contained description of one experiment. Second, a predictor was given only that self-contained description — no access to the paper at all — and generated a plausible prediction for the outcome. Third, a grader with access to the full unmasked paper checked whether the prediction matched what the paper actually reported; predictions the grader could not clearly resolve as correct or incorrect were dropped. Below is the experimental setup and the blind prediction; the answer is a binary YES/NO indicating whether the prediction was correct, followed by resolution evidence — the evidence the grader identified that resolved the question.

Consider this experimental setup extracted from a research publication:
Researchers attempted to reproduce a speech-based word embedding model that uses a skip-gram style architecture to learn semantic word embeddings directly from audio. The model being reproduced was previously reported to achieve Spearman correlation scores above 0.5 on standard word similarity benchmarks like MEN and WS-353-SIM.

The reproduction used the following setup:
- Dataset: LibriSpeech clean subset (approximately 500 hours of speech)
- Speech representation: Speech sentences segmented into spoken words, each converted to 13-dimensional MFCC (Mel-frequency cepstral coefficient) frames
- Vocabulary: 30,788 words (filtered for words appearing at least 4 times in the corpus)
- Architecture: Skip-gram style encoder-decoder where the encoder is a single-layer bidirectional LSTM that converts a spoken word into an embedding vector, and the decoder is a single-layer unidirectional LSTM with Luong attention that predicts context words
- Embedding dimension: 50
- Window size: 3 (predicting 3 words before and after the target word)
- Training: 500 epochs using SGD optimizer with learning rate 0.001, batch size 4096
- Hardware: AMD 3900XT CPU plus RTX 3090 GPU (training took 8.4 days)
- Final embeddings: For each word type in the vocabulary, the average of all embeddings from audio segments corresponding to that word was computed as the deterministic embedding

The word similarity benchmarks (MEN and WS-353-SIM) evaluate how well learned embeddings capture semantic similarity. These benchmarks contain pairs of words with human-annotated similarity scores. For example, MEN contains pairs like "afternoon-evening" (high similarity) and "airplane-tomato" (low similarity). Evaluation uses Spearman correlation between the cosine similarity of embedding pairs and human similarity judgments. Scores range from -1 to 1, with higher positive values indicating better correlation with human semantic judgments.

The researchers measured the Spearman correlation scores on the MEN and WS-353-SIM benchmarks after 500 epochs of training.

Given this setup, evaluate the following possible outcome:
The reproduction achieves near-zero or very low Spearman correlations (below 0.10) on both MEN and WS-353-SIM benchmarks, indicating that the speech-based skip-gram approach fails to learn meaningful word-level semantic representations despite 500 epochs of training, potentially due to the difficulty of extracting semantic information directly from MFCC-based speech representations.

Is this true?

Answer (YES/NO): NO